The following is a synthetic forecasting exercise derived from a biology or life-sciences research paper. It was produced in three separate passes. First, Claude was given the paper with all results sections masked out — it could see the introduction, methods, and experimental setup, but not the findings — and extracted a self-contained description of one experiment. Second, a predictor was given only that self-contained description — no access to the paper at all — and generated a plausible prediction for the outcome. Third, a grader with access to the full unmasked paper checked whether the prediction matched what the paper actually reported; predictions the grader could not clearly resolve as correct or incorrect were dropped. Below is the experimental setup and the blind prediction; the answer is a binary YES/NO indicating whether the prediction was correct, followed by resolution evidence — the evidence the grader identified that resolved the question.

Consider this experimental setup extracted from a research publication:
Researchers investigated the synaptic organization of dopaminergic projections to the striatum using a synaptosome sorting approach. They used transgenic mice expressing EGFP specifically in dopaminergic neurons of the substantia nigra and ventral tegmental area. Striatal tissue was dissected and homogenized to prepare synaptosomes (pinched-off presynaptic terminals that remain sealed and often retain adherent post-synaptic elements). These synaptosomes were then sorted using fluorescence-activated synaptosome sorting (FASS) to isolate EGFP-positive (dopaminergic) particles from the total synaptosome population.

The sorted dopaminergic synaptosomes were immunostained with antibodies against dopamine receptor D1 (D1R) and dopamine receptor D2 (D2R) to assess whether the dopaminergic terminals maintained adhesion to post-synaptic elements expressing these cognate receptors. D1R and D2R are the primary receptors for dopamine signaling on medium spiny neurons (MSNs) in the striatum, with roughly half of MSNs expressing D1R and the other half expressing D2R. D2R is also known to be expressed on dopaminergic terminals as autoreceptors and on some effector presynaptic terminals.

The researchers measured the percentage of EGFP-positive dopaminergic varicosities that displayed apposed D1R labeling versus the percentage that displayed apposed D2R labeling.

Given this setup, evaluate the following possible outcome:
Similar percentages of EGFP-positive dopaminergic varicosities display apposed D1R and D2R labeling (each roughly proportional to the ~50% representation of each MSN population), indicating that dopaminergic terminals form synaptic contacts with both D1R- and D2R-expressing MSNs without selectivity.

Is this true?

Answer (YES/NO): NO